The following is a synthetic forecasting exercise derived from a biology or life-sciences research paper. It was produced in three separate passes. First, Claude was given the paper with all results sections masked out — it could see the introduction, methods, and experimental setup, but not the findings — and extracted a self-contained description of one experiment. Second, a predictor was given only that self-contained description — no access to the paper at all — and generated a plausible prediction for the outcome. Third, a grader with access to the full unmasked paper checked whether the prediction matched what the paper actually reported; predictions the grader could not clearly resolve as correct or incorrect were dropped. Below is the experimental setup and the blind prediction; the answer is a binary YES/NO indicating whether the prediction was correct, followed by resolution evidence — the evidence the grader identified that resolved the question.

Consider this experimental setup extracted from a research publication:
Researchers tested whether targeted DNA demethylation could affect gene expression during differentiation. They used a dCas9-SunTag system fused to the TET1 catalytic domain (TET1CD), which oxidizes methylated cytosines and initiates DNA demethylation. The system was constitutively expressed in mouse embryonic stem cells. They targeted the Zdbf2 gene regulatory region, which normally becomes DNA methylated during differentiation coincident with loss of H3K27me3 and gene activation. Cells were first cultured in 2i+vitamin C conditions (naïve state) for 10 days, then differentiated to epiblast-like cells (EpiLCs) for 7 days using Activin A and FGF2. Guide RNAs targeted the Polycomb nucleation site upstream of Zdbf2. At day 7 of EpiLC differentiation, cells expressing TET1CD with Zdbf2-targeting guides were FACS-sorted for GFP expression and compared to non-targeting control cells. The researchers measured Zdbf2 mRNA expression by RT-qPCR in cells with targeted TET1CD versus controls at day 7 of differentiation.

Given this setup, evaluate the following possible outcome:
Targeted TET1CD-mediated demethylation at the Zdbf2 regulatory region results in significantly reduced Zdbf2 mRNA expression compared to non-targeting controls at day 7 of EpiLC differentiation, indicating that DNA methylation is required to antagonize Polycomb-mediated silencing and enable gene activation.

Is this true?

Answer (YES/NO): YES